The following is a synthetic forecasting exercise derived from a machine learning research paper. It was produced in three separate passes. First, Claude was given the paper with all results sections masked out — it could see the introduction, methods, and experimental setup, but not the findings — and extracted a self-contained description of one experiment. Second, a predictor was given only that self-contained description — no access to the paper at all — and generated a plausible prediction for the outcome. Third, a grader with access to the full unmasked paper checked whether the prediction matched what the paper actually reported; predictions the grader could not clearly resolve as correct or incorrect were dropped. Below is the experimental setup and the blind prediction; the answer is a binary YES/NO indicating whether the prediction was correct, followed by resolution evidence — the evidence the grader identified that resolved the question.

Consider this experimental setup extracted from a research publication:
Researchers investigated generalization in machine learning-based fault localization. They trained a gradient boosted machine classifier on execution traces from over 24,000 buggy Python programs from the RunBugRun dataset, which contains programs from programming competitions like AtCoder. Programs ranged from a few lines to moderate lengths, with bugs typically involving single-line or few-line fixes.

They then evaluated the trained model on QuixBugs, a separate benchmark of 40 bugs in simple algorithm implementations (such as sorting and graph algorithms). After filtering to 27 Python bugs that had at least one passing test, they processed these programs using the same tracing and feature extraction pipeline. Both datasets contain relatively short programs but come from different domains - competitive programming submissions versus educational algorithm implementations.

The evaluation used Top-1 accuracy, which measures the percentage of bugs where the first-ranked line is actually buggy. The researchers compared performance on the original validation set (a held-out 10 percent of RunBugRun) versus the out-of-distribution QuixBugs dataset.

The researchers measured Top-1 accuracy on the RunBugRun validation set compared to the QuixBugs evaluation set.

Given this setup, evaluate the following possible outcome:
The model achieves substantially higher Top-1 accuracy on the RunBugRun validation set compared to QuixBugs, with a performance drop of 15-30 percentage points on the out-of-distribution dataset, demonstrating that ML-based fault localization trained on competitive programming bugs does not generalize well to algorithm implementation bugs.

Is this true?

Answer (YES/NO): YES